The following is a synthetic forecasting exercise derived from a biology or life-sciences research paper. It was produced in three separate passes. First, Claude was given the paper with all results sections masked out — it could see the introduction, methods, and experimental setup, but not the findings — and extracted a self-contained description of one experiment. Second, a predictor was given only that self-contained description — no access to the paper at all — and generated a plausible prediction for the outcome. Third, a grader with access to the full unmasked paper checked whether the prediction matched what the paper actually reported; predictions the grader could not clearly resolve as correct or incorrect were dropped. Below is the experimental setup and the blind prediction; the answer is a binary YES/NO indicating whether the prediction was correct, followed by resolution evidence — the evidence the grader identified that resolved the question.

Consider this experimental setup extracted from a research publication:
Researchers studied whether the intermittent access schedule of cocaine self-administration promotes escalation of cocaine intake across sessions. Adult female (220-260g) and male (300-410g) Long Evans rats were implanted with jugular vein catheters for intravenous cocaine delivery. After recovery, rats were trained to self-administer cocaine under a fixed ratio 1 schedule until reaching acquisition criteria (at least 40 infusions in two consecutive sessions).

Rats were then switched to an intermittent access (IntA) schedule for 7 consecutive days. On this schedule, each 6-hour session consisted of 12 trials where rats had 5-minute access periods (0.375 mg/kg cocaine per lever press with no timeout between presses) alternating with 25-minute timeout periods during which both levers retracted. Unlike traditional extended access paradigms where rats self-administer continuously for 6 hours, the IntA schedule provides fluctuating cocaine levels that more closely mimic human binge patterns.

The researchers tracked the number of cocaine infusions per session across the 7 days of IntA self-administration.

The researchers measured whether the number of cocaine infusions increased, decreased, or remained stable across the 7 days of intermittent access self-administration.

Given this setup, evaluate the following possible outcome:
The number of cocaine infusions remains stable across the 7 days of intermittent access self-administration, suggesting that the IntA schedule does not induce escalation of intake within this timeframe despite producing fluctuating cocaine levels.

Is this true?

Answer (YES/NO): YES